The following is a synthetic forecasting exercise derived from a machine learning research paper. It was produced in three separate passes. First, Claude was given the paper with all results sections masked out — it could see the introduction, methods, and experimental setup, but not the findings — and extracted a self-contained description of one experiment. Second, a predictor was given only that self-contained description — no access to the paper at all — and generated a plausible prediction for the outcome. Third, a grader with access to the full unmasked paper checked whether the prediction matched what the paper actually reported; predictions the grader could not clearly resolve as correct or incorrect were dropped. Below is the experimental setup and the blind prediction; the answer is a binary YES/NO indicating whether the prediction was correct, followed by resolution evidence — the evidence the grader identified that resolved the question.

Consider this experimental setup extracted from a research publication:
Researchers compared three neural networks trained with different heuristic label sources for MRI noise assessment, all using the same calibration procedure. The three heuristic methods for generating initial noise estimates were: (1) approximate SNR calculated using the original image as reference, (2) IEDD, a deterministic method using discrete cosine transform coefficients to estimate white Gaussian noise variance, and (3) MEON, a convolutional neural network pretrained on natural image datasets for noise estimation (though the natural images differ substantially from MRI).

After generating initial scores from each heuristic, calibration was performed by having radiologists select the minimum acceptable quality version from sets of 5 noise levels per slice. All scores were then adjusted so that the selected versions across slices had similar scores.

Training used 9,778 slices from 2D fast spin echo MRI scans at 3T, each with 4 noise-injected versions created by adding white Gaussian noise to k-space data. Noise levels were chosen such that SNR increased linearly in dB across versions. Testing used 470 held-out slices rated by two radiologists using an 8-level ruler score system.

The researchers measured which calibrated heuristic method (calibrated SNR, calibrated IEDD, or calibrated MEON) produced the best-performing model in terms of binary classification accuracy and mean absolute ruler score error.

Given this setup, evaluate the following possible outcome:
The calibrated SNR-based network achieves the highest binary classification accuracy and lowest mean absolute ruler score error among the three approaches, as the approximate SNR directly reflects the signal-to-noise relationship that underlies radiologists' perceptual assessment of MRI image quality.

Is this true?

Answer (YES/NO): NO